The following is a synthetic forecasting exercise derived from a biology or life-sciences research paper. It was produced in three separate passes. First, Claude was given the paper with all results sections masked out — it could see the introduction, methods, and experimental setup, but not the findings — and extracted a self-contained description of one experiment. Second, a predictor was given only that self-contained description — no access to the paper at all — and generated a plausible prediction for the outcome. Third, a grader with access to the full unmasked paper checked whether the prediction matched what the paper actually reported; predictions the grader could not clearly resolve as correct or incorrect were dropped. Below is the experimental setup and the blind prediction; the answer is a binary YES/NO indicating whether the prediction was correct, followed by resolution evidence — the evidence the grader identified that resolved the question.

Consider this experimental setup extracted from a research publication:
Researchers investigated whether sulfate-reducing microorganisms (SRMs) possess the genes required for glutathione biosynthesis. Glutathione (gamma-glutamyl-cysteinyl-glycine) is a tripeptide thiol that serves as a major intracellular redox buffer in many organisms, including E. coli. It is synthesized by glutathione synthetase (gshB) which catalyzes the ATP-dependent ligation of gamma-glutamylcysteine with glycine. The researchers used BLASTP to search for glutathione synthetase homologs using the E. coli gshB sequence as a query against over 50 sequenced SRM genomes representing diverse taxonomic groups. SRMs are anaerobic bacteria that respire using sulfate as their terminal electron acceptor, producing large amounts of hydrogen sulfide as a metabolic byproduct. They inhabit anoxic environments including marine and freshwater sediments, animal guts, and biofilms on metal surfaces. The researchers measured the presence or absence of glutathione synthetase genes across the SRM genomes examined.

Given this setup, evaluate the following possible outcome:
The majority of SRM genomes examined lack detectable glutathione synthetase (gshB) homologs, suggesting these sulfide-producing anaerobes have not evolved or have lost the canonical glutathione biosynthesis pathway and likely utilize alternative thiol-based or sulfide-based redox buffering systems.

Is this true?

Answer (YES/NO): YES